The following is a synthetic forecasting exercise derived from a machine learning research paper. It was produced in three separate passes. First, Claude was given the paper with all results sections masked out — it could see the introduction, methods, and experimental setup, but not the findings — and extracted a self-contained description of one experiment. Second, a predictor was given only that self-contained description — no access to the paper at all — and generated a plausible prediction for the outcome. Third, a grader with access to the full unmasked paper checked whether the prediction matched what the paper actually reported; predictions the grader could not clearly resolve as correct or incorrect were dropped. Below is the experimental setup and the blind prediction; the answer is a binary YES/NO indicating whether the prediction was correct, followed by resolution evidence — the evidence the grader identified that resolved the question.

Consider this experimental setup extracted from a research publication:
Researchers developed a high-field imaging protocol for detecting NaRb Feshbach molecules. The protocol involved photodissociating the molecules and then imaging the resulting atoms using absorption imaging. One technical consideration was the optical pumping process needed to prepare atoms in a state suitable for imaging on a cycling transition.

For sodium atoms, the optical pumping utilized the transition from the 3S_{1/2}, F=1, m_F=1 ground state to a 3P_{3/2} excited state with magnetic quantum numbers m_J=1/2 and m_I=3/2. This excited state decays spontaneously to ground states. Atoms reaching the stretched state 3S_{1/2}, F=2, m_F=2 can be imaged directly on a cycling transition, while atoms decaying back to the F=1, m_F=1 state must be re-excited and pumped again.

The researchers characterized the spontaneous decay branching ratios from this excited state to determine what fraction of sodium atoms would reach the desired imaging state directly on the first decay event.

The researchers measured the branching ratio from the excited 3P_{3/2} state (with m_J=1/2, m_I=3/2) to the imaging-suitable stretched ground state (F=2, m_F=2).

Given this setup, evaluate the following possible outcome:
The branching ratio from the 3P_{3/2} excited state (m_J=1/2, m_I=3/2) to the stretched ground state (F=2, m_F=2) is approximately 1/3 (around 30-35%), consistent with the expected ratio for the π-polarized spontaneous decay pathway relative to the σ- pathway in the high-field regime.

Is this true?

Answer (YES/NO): NO